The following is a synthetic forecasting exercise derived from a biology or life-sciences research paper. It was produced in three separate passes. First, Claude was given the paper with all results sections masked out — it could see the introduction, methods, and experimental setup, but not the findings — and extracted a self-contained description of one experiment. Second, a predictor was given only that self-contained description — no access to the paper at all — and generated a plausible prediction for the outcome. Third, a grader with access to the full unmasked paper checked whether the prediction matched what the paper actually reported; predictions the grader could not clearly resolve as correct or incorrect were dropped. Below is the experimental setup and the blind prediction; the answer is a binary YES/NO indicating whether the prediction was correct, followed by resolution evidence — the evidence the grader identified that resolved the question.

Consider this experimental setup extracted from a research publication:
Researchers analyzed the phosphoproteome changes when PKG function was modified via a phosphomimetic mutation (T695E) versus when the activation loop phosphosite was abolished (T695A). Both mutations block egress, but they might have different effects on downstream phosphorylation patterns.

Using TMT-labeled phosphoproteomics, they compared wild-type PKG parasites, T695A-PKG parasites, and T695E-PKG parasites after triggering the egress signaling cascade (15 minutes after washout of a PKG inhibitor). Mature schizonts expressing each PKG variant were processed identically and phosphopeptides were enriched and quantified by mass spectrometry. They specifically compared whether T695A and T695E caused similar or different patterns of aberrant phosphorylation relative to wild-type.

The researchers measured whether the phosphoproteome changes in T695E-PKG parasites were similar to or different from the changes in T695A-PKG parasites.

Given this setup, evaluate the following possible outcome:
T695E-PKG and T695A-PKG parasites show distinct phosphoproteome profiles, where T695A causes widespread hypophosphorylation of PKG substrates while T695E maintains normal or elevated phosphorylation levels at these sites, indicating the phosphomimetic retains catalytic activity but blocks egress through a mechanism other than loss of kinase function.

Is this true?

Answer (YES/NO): NO